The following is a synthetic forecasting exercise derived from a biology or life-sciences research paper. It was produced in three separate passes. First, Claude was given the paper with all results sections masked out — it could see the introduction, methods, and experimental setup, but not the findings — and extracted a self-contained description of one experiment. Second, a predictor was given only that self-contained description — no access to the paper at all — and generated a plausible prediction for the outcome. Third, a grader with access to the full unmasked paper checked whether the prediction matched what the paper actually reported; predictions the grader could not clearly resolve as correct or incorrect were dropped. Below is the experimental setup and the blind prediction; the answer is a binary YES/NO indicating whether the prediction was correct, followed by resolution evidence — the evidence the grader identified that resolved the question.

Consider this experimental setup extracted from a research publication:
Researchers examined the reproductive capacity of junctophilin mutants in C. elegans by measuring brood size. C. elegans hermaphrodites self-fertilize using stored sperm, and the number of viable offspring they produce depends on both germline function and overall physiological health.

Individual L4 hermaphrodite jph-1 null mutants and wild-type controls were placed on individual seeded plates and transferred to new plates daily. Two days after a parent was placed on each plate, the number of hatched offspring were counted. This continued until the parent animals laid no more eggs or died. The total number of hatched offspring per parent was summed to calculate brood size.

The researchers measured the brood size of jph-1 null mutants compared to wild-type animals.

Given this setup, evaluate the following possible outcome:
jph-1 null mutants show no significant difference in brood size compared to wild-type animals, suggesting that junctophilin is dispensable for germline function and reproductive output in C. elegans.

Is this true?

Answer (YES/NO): NO